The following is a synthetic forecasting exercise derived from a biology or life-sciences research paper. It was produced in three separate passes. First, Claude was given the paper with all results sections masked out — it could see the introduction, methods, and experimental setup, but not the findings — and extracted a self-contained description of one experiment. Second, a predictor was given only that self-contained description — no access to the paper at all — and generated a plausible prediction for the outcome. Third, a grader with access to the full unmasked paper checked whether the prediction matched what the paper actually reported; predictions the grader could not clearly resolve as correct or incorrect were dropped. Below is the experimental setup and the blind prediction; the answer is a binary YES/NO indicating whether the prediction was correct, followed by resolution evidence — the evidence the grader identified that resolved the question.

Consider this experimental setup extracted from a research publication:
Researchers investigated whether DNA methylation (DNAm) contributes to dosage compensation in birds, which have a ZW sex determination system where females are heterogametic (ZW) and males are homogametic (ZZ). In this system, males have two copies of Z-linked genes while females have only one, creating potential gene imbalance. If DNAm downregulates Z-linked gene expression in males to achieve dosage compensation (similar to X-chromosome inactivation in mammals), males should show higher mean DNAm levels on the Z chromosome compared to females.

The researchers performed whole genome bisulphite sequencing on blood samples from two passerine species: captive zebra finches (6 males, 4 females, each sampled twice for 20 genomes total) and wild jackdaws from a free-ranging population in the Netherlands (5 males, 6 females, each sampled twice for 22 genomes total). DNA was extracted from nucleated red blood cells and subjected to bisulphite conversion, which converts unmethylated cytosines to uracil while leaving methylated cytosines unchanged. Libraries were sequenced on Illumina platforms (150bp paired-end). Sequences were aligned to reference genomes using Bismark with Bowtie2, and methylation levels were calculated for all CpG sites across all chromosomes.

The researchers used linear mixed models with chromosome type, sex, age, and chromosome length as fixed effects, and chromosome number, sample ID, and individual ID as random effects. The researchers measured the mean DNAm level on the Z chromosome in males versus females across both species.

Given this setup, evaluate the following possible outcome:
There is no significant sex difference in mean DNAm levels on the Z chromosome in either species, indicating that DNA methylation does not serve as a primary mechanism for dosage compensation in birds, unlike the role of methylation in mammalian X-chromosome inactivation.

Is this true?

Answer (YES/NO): NO